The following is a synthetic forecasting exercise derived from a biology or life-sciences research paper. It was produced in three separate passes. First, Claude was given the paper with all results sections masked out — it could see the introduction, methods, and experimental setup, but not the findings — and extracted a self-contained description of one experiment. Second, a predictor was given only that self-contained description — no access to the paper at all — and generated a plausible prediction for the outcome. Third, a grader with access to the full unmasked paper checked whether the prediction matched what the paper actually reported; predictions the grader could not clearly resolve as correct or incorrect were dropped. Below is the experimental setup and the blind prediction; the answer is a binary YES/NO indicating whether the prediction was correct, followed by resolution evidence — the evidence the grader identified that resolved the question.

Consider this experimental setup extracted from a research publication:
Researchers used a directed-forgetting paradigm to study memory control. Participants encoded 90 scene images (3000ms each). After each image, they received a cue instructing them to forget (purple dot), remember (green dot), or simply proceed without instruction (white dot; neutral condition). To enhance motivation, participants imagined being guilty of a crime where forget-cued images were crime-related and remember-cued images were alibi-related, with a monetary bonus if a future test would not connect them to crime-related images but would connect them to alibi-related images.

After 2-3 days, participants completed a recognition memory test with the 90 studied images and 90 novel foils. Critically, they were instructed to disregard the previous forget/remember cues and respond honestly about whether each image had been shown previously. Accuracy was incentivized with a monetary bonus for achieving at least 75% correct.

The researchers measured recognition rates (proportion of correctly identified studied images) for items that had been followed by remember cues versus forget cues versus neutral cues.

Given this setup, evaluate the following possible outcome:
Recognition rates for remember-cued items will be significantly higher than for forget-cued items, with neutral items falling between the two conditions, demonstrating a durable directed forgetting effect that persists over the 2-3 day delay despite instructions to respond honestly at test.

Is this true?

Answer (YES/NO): NO